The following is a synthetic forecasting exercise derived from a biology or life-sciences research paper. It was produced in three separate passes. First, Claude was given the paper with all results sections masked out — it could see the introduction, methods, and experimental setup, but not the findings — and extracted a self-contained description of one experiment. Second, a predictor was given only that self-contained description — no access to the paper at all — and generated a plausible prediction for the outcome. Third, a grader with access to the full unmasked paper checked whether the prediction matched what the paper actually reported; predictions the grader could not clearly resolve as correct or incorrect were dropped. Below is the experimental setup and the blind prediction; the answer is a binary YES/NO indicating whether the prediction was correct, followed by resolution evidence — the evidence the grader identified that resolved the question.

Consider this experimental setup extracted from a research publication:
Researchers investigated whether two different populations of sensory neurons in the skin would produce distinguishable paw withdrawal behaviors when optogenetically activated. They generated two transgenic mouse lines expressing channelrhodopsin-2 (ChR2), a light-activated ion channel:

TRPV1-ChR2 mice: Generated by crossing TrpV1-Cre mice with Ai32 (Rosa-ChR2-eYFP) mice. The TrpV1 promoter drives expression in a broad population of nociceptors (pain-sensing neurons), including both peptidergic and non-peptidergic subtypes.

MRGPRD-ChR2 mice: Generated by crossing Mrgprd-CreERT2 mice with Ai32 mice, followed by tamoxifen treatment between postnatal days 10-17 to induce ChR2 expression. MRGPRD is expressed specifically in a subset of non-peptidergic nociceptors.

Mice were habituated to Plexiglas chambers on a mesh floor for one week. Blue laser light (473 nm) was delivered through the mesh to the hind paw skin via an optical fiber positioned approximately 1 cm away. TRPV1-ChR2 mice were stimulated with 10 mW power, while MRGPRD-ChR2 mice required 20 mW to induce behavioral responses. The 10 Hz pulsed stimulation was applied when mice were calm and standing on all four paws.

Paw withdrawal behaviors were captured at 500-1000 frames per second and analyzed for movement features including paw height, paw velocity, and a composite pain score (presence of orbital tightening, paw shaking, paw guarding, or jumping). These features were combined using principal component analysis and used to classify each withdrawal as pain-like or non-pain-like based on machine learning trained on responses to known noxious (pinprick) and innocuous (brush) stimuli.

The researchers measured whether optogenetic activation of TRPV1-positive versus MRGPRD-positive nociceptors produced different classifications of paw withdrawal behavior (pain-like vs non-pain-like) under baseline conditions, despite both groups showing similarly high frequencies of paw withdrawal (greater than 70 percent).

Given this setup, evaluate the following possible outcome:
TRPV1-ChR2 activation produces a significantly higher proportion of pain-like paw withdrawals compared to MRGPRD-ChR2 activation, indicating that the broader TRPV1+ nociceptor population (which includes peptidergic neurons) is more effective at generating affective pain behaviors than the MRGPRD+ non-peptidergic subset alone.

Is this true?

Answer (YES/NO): YES